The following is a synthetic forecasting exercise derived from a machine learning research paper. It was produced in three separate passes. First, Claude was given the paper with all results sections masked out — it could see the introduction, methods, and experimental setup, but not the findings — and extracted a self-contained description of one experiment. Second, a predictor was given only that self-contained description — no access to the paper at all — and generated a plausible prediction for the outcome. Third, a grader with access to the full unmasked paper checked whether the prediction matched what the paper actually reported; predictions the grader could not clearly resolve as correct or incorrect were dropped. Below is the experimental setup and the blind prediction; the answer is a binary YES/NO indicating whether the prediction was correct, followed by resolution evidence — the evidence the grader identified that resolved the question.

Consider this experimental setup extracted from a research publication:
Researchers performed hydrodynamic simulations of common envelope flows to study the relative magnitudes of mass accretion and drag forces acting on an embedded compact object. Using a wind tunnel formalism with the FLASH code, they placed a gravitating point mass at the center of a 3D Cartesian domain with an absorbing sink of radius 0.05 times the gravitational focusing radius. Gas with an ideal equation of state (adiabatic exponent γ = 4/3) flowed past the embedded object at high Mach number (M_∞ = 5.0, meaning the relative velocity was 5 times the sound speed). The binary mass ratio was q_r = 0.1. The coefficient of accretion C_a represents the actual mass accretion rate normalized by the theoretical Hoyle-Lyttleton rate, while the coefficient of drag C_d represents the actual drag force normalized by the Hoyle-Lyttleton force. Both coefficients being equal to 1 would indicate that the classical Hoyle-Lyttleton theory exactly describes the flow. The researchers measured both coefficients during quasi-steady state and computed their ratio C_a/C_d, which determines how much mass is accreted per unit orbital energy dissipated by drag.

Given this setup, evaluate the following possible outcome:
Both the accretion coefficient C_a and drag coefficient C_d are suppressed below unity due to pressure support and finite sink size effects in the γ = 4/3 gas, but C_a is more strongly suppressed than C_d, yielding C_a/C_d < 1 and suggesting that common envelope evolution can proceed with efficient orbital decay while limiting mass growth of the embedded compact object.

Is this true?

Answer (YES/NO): NO